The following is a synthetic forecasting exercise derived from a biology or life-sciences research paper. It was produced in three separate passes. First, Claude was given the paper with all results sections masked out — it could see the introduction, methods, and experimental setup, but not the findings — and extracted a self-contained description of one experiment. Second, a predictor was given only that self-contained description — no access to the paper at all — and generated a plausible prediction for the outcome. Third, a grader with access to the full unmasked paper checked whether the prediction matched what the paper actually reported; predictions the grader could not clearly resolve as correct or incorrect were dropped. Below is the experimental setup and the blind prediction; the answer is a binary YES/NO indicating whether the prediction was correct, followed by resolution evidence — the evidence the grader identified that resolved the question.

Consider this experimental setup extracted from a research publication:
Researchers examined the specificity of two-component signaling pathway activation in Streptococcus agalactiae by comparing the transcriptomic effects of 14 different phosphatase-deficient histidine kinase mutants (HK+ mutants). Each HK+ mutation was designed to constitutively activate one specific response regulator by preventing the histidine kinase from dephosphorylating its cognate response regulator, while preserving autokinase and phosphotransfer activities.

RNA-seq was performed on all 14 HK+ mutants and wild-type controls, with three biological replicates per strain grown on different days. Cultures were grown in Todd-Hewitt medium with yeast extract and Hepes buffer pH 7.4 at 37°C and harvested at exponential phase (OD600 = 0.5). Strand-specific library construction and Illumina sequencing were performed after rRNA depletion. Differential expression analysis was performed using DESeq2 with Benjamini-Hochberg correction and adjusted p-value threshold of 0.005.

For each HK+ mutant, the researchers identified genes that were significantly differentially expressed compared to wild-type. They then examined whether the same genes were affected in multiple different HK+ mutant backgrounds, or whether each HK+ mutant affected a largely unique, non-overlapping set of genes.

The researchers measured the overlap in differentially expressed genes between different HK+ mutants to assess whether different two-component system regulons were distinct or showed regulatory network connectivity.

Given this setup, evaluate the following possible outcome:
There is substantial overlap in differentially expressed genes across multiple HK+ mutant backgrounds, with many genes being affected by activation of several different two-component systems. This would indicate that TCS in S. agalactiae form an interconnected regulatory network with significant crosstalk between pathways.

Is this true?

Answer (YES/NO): NO